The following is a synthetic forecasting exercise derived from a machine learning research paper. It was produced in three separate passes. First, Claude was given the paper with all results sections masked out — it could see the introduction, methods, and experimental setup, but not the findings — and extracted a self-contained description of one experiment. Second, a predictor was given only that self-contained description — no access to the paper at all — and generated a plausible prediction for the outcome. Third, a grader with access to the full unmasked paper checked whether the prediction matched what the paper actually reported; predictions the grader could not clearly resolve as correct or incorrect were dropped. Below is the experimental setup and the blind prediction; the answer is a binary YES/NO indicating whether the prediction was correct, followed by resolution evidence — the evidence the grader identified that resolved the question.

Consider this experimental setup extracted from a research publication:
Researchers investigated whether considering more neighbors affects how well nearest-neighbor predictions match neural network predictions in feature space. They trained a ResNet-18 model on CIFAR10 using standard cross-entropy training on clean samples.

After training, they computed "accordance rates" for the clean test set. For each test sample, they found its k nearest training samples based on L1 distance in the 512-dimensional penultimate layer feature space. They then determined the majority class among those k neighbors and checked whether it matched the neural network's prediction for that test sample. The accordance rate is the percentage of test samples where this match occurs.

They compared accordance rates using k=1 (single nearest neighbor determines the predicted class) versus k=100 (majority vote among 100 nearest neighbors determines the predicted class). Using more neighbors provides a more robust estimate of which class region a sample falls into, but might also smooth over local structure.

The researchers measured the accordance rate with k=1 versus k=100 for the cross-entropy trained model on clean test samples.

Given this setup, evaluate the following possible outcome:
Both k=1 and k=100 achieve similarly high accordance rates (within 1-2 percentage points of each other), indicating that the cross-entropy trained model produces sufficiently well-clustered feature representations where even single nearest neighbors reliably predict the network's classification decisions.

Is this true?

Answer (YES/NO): YES